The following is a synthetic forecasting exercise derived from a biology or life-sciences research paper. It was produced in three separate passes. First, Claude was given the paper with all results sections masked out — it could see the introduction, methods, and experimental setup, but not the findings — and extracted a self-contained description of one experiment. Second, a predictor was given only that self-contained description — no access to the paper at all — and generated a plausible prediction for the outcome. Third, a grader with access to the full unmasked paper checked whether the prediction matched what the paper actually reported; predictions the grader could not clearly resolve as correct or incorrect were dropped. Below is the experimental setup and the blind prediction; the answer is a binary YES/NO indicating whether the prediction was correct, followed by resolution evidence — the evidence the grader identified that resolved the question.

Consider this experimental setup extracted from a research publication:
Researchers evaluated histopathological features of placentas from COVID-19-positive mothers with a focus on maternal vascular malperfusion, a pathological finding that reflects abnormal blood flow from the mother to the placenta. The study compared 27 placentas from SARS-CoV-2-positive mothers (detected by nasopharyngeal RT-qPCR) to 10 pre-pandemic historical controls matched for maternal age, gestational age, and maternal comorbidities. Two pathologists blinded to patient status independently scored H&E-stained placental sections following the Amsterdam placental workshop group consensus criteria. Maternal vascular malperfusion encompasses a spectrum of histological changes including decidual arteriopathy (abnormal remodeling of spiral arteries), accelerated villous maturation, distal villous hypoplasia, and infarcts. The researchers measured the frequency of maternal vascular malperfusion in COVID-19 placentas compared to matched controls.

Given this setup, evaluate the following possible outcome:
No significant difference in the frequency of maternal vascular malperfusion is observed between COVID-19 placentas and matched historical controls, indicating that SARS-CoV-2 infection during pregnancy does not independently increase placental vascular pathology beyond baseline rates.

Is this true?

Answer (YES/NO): YES